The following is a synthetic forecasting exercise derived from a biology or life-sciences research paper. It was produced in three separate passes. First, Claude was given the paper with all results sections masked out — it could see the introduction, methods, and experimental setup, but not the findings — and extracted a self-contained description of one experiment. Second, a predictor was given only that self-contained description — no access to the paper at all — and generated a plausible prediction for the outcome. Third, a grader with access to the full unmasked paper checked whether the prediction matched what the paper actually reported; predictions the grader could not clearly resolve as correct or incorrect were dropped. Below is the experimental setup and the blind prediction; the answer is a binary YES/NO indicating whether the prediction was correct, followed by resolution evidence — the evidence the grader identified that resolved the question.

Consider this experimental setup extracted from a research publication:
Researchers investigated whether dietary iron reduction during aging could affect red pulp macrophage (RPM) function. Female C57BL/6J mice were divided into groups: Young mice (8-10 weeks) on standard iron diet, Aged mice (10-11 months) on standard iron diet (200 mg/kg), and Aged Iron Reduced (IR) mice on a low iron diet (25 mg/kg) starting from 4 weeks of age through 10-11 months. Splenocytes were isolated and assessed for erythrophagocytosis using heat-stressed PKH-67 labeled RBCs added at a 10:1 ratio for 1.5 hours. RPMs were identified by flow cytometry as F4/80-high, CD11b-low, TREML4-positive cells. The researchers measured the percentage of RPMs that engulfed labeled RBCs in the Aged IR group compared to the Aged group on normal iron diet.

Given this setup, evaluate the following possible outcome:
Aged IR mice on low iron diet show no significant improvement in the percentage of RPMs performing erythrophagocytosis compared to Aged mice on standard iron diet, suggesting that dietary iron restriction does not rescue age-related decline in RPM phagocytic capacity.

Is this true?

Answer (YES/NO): NO